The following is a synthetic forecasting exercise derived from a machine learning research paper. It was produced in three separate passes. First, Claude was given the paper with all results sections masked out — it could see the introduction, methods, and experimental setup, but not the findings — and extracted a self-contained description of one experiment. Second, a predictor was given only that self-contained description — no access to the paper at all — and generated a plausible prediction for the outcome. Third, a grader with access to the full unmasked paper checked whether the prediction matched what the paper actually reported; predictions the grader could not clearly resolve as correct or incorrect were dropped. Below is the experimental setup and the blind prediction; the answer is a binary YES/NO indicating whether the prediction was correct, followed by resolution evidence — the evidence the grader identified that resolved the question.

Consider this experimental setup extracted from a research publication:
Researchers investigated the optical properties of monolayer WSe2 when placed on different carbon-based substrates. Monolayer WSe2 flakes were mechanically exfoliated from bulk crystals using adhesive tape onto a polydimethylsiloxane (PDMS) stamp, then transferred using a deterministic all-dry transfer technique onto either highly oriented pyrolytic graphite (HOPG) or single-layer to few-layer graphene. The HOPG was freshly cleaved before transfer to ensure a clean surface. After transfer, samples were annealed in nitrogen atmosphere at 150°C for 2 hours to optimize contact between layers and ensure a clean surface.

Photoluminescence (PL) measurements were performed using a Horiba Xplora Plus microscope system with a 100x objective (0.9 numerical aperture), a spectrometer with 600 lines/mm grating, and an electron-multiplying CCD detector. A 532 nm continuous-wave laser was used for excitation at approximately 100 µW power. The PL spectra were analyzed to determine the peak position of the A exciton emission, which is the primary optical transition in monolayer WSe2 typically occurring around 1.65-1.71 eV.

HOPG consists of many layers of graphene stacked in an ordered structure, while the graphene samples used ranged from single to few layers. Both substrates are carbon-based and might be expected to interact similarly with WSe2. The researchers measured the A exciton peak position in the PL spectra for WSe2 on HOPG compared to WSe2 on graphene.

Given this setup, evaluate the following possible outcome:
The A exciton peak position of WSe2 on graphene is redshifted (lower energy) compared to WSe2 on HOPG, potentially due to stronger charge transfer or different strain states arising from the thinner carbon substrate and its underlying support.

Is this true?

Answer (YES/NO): NO